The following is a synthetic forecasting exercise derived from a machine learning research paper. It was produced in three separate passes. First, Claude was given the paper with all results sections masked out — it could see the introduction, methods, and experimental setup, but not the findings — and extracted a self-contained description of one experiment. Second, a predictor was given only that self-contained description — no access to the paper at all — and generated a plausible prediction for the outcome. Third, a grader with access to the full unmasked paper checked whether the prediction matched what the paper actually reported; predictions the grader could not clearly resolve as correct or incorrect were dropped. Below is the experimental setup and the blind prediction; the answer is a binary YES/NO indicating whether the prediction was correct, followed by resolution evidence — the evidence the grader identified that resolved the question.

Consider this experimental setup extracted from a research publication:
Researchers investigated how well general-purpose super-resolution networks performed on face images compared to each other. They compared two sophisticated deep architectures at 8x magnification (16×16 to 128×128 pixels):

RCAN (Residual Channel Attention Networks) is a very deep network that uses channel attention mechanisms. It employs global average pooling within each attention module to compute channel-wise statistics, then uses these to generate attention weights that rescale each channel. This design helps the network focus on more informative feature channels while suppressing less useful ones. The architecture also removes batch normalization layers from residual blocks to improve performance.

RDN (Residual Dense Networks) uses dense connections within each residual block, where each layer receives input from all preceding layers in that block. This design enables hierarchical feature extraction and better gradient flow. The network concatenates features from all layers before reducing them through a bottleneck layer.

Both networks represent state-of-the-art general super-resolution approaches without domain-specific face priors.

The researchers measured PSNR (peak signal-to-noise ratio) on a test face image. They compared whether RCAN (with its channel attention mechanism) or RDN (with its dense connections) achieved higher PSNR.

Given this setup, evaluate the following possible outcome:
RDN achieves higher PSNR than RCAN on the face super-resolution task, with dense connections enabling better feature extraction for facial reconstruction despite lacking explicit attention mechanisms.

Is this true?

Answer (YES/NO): YES